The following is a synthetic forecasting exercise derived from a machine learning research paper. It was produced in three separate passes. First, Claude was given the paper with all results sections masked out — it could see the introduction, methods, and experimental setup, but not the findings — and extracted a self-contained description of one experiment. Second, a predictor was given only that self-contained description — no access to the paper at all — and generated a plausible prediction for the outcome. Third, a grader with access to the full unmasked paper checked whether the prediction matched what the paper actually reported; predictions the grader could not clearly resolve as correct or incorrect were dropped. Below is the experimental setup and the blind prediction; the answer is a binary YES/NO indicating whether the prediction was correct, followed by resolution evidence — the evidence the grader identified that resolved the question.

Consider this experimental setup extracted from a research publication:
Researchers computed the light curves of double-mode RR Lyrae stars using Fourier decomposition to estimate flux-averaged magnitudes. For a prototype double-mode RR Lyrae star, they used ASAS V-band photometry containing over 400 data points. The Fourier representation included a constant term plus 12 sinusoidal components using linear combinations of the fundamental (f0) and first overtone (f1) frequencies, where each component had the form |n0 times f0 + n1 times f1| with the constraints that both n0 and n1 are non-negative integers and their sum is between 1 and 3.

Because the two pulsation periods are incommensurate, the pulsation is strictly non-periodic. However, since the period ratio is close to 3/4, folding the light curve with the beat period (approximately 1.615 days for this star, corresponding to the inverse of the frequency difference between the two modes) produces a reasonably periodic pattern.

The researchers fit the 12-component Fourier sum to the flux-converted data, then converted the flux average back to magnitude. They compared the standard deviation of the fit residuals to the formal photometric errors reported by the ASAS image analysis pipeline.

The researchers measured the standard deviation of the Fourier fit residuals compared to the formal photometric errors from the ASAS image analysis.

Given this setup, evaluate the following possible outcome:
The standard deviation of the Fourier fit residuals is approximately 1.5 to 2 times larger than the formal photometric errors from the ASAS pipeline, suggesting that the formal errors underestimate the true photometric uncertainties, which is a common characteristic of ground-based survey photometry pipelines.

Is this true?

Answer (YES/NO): YES